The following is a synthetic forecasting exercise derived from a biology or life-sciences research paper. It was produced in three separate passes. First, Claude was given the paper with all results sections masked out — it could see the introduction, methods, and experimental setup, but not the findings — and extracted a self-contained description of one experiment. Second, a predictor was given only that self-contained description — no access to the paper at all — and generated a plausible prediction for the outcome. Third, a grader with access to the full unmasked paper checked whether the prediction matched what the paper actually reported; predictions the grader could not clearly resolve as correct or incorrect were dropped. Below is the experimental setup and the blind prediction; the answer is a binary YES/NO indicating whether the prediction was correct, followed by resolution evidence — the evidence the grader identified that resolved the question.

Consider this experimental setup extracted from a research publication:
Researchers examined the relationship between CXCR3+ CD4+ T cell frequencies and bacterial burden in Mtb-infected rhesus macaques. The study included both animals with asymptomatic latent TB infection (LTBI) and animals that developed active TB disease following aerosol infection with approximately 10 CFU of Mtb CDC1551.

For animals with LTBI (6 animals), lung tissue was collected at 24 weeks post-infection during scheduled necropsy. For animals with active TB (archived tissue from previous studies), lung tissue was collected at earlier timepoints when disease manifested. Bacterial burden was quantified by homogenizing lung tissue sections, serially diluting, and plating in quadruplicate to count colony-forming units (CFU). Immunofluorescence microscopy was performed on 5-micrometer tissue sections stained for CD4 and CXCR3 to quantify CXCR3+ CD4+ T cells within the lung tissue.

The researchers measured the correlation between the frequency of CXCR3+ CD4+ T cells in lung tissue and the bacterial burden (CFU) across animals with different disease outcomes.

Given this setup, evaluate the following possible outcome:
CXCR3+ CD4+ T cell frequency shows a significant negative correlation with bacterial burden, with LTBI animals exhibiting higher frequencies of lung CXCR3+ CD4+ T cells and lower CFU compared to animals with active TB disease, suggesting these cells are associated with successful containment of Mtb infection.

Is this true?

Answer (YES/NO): YES